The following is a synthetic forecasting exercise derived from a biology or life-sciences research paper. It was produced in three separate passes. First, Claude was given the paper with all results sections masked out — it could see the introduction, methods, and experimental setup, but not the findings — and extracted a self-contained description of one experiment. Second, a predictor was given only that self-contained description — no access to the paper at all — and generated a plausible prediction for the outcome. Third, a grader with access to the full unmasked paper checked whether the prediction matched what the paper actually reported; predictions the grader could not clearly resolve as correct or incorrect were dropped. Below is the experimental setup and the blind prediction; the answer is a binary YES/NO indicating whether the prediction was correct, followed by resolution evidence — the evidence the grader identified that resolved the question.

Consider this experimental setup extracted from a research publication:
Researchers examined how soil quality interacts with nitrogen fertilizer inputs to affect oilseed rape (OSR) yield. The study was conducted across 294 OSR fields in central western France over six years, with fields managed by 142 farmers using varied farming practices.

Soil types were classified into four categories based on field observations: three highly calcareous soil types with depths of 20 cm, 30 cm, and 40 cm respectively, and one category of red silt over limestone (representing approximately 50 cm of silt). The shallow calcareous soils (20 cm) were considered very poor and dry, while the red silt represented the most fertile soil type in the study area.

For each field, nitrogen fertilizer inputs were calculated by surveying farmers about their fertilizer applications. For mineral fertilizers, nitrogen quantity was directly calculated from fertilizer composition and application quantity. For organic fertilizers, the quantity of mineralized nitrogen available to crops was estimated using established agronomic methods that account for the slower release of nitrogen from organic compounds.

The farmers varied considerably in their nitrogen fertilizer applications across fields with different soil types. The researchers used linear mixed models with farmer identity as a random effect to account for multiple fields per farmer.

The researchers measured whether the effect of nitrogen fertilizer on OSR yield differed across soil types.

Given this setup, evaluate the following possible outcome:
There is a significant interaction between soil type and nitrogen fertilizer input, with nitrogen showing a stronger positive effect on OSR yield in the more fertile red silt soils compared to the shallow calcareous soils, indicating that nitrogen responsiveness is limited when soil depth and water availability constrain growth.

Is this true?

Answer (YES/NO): NO